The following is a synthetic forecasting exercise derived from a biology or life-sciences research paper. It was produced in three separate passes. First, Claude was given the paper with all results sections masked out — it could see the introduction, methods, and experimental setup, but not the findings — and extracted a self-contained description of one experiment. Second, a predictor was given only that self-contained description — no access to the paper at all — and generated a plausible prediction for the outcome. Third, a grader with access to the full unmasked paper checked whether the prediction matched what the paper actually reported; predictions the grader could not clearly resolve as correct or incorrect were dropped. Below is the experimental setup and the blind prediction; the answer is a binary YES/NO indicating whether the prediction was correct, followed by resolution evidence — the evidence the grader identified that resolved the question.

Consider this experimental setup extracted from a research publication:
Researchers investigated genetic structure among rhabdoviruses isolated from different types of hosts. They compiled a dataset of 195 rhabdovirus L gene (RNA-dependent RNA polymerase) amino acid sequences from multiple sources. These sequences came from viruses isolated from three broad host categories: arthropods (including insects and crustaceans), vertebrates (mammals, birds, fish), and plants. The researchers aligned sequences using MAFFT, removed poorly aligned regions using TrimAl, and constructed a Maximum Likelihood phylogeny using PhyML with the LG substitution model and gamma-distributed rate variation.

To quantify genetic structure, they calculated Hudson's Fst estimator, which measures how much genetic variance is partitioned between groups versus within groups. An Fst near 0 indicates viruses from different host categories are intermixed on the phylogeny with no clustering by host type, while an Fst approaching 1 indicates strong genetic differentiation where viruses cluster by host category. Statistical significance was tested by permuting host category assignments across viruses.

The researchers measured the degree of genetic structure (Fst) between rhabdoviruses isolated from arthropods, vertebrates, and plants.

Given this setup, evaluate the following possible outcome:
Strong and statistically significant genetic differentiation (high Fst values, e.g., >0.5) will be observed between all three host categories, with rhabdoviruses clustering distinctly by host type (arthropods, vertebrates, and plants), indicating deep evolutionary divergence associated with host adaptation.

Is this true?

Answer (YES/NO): YES